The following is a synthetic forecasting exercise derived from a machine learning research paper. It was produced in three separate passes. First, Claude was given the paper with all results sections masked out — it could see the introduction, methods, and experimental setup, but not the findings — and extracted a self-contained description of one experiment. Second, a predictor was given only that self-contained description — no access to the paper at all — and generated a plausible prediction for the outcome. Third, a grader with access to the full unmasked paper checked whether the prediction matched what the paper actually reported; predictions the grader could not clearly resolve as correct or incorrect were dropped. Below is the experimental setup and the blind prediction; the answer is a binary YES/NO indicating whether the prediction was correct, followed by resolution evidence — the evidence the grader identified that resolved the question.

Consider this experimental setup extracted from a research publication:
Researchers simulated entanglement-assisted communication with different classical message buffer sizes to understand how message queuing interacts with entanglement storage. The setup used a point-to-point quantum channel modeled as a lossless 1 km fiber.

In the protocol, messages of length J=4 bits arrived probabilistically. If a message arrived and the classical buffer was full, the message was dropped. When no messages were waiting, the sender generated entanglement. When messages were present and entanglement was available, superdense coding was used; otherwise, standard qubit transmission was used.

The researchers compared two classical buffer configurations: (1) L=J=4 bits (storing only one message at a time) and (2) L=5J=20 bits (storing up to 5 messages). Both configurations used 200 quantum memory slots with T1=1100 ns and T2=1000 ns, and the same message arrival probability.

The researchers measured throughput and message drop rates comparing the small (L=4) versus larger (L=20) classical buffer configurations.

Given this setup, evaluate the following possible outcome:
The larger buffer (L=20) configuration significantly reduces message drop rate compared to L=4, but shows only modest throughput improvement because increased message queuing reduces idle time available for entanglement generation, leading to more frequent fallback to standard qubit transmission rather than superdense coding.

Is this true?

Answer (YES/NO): NO